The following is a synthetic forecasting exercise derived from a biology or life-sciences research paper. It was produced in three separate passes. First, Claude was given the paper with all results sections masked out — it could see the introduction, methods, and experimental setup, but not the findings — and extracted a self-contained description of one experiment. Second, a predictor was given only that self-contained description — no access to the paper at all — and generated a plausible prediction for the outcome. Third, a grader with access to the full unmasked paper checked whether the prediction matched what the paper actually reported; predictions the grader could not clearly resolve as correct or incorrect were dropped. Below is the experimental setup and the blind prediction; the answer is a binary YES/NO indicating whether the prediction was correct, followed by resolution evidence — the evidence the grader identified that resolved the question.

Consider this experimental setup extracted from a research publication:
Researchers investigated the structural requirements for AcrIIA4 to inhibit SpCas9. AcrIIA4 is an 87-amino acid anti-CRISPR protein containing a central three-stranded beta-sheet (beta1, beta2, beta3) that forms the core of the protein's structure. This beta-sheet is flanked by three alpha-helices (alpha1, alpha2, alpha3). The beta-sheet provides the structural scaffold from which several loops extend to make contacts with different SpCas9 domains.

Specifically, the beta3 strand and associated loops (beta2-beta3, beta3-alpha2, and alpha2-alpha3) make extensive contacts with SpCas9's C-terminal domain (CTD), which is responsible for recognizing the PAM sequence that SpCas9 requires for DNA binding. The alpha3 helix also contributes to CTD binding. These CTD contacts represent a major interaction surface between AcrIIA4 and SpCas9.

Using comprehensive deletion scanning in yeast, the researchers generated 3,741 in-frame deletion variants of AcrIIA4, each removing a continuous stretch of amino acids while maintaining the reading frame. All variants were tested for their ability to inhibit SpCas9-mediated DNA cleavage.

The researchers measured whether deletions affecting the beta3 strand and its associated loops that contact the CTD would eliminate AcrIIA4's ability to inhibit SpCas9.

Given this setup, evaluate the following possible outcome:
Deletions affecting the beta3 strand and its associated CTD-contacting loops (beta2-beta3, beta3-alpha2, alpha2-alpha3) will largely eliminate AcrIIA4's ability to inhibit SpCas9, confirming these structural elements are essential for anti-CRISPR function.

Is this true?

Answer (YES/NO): NO